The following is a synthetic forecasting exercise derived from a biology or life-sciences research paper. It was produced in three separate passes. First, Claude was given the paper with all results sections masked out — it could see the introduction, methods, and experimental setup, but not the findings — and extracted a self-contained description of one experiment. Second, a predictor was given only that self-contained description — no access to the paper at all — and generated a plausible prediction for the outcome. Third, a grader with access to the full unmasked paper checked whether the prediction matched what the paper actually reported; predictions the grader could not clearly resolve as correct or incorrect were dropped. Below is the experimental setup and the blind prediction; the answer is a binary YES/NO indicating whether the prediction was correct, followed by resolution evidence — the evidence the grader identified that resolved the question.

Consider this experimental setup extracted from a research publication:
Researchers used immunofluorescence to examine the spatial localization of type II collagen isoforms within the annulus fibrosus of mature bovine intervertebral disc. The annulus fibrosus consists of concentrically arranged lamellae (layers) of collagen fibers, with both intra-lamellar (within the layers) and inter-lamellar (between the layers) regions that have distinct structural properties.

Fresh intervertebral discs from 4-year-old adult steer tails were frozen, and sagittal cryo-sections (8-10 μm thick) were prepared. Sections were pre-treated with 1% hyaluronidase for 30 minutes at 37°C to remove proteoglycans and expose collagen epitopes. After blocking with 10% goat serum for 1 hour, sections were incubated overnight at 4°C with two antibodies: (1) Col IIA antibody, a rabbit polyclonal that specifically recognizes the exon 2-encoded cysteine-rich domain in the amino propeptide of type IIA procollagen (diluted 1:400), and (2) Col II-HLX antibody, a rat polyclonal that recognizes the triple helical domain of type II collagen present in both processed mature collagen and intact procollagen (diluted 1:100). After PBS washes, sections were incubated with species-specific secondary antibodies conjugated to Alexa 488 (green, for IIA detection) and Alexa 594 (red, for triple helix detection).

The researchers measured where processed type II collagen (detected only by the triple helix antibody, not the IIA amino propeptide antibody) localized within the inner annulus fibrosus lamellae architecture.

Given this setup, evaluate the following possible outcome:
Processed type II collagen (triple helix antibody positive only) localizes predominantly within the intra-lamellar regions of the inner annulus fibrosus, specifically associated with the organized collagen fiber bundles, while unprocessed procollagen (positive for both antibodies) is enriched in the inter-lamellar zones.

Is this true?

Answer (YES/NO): NO